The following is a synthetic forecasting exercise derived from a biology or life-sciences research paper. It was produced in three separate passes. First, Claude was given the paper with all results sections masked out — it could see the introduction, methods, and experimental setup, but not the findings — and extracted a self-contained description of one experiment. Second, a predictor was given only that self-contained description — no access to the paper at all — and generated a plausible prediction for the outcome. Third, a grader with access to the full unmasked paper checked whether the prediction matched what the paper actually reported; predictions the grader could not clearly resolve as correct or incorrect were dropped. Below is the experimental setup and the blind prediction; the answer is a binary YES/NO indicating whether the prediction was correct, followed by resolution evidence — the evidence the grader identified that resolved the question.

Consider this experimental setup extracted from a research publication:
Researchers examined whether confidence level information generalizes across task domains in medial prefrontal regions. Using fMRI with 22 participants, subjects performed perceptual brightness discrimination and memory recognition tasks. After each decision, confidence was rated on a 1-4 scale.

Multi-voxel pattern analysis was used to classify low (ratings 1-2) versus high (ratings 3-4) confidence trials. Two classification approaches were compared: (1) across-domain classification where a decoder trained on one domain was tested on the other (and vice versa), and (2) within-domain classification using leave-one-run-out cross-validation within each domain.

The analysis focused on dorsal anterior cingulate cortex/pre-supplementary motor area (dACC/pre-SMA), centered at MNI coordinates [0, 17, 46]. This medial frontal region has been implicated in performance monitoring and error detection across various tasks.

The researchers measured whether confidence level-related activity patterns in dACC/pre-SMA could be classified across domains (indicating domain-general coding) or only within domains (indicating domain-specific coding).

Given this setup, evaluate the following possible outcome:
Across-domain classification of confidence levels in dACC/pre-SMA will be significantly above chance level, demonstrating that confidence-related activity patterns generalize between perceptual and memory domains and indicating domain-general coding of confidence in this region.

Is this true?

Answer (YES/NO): YES